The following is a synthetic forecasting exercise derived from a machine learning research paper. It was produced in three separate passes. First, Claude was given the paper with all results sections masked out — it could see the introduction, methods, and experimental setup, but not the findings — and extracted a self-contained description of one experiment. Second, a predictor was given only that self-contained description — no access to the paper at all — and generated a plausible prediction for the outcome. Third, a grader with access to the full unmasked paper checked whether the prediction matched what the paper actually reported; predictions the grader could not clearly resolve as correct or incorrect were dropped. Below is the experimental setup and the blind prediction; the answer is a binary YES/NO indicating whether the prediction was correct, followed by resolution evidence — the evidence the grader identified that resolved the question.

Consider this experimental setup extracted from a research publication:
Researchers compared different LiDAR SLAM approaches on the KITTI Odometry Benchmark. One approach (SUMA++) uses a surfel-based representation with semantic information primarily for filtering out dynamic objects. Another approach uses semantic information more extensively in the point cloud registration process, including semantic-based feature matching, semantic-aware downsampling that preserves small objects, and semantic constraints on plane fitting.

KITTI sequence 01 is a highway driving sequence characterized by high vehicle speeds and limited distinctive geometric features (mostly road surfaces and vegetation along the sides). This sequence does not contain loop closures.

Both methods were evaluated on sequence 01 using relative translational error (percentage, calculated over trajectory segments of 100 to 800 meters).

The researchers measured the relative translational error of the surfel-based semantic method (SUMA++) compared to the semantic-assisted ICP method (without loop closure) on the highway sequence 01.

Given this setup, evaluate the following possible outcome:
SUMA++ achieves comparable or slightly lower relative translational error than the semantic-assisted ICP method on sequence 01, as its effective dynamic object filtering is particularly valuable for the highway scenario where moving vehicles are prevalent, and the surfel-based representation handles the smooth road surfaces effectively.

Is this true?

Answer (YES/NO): YES